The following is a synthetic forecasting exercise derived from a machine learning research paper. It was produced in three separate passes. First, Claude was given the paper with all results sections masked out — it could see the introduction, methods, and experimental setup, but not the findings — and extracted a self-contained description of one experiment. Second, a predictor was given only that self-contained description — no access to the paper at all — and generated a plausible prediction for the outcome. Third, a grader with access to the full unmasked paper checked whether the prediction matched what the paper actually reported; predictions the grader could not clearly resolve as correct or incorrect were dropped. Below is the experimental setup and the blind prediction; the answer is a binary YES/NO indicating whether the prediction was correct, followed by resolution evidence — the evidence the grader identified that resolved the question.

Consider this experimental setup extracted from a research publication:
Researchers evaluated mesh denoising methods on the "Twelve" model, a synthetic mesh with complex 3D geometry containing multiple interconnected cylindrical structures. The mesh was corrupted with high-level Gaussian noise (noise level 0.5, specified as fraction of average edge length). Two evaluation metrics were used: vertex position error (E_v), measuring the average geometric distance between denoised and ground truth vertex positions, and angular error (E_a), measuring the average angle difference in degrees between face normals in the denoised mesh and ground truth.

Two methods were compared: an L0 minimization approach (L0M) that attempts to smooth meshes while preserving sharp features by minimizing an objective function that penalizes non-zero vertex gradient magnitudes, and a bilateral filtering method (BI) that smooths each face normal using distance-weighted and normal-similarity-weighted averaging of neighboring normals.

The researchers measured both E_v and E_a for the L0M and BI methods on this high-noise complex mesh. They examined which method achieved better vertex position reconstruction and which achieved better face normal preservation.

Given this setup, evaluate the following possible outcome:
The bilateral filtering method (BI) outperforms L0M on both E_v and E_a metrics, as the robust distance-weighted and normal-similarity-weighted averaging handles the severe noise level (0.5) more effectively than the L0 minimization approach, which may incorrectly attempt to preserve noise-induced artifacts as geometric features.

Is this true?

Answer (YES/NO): NO